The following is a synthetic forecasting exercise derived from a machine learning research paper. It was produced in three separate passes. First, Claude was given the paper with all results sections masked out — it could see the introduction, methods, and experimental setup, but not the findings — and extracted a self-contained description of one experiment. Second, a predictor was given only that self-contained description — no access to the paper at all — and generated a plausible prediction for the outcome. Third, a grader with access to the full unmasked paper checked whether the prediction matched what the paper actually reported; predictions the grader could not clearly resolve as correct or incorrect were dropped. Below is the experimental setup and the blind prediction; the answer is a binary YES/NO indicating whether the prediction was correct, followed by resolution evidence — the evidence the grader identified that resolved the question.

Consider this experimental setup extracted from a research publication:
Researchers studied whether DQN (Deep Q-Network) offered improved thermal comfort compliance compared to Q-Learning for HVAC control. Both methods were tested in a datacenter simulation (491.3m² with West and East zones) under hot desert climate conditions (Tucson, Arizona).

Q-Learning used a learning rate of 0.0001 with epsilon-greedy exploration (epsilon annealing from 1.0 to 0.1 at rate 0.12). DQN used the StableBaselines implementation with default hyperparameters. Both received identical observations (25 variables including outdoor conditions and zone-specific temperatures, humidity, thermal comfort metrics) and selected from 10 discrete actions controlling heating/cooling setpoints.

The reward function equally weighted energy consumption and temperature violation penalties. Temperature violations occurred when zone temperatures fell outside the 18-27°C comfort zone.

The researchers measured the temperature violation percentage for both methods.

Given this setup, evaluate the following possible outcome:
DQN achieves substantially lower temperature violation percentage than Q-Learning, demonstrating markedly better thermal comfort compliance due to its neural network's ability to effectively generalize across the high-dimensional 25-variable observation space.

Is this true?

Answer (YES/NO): YES